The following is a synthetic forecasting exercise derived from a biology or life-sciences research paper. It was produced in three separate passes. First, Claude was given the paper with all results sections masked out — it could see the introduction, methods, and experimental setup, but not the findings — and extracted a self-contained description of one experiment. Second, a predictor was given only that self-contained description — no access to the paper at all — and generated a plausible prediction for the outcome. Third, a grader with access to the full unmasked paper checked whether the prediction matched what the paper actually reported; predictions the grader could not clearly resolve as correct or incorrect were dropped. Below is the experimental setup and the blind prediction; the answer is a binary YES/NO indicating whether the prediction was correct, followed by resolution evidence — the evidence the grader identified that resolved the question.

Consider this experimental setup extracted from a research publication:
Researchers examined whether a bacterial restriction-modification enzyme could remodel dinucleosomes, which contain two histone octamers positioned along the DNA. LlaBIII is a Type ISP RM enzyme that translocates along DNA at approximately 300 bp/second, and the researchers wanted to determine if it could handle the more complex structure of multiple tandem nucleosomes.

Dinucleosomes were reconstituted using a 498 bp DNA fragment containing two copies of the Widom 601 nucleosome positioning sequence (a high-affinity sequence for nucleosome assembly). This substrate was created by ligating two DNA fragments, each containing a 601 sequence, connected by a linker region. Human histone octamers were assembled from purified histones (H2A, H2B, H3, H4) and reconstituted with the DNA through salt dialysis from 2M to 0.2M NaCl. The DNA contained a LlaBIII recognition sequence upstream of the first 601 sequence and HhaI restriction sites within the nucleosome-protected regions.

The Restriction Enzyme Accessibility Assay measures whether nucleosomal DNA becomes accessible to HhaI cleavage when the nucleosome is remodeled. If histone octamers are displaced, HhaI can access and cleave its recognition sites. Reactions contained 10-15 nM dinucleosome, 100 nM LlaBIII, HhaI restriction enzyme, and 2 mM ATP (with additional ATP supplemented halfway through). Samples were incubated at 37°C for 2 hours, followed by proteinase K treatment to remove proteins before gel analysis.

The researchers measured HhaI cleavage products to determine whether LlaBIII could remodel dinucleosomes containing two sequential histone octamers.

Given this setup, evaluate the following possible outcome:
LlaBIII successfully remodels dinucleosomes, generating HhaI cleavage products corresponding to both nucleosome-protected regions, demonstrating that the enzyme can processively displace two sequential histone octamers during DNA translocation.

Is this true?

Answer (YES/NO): YES